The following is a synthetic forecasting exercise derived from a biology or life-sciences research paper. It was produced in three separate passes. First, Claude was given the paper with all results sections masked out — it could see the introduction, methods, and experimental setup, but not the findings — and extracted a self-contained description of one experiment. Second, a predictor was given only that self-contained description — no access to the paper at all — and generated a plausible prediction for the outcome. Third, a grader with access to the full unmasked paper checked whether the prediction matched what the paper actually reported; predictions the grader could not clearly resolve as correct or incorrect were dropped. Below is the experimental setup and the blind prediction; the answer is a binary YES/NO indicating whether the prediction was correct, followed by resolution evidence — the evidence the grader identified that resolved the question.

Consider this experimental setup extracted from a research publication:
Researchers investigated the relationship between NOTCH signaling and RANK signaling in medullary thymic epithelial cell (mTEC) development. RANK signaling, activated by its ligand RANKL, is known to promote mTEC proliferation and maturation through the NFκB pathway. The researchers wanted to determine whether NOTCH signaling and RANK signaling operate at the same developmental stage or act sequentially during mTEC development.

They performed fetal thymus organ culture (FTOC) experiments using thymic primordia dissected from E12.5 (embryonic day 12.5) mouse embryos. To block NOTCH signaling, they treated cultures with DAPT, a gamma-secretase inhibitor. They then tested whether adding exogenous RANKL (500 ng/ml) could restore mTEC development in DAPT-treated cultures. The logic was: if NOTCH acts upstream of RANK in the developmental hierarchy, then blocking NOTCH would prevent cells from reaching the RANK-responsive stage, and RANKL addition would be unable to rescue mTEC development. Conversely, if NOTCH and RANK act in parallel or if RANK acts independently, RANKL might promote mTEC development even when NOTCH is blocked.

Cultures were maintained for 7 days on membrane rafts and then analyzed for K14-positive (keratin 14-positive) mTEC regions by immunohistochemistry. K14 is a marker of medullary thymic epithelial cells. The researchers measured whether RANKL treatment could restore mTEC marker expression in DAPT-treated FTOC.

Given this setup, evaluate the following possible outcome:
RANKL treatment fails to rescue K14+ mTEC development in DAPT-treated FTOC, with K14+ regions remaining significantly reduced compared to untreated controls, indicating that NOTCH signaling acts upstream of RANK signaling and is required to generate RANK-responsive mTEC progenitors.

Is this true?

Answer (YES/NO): YES